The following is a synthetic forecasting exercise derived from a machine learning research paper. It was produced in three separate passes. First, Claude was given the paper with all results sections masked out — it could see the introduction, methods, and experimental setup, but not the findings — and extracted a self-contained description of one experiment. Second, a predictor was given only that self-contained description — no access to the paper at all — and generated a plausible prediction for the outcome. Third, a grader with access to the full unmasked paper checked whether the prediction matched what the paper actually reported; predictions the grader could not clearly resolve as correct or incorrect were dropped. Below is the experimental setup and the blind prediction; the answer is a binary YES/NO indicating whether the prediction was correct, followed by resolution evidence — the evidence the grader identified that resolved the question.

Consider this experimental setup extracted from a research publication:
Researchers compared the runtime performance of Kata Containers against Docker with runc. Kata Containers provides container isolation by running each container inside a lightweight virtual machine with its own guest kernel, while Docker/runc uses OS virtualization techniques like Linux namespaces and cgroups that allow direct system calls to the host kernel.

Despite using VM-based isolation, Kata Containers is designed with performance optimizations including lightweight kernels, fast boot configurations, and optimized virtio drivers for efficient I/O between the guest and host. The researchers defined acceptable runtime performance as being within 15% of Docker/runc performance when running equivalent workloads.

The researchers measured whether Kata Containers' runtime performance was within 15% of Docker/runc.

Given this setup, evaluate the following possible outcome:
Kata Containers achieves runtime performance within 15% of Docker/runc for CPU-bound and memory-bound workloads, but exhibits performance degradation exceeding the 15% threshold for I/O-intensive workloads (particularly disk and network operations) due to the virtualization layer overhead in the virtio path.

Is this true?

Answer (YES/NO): NO